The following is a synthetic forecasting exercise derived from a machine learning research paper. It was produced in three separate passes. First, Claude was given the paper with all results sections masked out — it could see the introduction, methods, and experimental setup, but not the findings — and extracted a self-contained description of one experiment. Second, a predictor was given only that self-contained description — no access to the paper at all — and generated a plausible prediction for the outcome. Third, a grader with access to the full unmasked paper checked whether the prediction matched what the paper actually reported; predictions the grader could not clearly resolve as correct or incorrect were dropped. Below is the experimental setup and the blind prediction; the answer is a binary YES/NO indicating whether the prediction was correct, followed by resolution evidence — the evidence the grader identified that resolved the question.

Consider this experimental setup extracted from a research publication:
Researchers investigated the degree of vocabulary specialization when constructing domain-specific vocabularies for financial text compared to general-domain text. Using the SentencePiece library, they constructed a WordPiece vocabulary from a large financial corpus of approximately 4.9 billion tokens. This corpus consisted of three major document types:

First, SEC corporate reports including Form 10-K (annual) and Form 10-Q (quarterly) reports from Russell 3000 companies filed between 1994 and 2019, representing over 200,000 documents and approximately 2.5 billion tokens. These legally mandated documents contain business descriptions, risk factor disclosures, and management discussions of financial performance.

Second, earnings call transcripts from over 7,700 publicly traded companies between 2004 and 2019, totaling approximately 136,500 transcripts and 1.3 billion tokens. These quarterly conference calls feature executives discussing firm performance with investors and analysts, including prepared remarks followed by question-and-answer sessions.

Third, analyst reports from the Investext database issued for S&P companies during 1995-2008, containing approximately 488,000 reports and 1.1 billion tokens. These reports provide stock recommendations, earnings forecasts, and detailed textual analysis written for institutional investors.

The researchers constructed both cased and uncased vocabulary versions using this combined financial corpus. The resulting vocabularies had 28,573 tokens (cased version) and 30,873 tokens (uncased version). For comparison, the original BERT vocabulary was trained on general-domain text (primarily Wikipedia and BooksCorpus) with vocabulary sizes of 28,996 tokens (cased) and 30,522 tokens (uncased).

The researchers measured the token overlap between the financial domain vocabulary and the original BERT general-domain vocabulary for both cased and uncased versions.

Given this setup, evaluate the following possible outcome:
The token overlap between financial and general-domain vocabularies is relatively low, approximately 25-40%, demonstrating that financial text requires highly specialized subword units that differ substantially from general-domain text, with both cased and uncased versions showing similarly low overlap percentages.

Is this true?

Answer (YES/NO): NO